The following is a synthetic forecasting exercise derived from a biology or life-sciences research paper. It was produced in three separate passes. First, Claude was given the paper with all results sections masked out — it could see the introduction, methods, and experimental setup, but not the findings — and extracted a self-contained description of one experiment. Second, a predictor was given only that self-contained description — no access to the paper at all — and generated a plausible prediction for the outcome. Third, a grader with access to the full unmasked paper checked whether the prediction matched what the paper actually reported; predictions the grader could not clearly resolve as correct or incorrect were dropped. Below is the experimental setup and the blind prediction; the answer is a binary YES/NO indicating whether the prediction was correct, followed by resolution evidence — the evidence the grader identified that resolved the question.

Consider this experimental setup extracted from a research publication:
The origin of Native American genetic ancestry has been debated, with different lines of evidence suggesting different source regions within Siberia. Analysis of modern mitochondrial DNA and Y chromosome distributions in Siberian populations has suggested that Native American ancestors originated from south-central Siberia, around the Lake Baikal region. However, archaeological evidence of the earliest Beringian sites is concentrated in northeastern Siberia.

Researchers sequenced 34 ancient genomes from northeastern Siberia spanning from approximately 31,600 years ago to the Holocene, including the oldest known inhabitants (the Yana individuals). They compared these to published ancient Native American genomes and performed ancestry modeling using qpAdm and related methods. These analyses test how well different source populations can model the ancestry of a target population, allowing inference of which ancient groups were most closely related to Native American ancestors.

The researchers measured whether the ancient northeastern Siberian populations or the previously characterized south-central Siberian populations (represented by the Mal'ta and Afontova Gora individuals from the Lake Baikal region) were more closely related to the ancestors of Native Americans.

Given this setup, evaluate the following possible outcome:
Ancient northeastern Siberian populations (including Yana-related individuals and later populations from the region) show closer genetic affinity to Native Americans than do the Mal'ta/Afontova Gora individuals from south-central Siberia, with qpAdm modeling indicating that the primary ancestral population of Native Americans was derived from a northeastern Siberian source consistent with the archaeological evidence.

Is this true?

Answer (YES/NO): NO